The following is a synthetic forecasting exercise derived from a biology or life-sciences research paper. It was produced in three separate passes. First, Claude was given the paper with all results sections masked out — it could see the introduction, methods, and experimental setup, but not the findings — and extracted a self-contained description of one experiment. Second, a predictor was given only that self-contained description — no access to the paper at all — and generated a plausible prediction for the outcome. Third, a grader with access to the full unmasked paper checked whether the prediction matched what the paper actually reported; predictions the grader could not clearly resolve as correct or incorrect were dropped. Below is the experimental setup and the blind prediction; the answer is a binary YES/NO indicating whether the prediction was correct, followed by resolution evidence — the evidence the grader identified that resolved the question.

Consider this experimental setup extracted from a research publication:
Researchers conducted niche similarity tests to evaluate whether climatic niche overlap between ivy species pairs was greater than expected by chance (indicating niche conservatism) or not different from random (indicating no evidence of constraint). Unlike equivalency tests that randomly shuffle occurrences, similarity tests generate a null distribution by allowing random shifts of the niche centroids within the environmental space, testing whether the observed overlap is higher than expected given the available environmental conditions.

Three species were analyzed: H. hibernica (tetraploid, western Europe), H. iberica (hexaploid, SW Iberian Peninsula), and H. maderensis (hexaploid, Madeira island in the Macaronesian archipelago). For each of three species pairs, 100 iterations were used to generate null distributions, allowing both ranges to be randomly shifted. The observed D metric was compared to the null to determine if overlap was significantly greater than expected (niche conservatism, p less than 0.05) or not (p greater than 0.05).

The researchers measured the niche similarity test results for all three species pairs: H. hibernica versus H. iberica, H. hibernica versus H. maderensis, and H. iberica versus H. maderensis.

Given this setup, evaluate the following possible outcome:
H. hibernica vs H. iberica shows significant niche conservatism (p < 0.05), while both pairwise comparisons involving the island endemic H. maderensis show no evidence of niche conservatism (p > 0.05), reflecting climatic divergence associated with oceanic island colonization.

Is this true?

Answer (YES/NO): NO